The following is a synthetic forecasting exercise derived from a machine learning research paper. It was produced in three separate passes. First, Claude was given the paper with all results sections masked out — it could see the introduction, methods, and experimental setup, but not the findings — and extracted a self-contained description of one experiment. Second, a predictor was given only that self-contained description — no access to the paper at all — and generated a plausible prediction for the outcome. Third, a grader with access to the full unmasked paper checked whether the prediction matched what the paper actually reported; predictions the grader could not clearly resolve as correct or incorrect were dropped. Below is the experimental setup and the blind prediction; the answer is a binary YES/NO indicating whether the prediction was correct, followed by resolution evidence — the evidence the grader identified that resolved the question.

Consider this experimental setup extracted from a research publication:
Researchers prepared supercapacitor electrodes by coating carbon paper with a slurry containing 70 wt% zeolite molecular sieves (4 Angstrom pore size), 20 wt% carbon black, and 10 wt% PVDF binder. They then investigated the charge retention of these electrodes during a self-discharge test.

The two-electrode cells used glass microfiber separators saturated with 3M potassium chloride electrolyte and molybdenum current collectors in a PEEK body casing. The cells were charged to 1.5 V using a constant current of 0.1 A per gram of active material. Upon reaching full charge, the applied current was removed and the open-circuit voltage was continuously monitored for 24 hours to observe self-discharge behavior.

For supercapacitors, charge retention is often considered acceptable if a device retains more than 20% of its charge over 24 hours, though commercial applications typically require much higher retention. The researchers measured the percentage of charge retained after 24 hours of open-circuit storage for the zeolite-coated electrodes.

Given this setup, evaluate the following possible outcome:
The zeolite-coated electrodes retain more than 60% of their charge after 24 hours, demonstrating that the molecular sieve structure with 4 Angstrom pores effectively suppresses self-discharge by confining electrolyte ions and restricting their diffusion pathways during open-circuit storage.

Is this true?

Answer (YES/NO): NO